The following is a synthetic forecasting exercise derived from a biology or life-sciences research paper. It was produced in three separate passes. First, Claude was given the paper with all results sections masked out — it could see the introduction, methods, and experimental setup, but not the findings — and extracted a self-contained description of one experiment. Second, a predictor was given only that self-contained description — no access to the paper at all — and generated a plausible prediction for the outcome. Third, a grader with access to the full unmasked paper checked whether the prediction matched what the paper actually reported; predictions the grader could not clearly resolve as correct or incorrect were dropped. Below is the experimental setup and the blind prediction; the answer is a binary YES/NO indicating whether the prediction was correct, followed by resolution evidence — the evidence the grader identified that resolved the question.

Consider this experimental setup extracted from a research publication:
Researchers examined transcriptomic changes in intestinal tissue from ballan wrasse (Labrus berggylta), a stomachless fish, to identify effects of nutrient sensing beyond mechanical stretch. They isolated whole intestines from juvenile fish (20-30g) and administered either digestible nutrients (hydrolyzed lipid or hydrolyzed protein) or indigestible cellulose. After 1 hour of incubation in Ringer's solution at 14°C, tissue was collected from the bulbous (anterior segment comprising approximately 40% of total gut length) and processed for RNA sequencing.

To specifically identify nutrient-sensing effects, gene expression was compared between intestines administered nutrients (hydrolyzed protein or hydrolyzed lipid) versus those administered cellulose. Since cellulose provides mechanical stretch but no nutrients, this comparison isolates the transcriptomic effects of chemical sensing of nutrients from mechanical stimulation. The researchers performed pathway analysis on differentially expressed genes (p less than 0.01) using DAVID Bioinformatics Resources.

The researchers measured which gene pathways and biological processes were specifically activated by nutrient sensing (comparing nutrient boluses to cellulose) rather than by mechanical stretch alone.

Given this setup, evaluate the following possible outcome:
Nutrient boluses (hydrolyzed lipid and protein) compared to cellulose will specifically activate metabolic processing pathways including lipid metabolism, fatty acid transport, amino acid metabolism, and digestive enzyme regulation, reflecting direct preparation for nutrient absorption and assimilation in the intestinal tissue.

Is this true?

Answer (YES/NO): NO